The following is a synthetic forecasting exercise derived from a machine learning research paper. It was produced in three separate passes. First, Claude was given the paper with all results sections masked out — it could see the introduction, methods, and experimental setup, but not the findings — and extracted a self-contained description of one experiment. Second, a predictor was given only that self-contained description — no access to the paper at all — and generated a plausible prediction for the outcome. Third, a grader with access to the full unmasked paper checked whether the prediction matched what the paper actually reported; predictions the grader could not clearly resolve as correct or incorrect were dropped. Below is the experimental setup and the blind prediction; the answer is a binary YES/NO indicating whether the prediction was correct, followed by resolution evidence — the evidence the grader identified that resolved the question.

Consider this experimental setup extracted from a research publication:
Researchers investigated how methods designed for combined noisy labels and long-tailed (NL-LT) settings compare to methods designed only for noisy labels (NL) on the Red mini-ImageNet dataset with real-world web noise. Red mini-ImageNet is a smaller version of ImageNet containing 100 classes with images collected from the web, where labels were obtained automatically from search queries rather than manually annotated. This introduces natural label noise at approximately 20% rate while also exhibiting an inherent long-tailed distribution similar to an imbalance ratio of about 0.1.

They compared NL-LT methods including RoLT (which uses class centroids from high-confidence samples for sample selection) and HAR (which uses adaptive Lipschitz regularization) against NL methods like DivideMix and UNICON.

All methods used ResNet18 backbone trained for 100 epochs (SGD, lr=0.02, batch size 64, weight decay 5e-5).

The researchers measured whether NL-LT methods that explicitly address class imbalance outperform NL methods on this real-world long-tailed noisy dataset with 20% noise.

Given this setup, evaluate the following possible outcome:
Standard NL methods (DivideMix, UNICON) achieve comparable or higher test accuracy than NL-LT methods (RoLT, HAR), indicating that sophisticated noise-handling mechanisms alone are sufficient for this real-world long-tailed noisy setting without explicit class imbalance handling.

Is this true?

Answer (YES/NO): NO